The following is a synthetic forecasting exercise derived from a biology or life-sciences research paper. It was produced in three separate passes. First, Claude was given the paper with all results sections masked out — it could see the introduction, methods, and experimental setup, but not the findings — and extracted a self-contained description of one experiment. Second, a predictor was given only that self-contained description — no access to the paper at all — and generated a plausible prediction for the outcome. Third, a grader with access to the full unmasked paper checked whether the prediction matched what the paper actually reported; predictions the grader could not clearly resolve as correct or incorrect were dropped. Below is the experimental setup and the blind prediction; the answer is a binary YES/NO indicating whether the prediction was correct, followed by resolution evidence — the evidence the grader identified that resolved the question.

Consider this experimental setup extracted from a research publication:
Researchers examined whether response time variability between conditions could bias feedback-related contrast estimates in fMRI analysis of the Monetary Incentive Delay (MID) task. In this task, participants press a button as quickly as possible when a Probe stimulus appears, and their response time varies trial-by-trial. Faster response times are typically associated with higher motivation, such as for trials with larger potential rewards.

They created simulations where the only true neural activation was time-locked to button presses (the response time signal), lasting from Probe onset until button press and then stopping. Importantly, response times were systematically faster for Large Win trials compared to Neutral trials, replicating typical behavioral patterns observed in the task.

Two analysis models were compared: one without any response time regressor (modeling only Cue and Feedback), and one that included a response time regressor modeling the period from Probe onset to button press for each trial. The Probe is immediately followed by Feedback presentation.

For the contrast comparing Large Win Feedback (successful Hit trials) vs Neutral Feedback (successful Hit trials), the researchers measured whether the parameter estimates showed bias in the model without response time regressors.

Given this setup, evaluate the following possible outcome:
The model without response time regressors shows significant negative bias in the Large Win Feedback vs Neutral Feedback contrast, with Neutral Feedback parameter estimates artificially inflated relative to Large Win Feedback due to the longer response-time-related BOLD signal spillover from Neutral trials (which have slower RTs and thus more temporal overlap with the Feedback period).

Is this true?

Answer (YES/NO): NO